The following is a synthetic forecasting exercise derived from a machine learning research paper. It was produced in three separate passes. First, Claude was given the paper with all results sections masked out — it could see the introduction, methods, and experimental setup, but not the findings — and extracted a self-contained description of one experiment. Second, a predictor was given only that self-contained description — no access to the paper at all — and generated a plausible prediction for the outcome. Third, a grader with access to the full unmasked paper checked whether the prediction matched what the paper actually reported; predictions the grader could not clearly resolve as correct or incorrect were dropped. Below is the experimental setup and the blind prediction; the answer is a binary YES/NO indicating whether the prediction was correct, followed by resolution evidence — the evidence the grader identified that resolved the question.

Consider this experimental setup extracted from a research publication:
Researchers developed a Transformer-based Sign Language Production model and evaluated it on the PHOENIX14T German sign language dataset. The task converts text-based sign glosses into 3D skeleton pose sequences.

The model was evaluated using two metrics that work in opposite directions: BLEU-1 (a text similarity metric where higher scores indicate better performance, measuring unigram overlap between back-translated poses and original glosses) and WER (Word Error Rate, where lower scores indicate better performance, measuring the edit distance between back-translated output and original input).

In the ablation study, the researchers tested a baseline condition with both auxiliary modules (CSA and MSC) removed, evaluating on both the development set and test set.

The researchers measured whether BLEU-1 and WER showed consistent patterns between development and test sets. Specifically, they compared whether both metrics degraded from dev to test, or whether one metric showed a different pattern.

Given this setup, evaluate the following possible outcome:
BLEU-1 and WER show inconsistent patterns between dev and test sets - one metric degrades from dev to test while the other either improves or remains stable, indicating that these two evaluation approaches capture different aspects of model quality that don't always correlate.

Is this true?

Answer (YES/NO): YES